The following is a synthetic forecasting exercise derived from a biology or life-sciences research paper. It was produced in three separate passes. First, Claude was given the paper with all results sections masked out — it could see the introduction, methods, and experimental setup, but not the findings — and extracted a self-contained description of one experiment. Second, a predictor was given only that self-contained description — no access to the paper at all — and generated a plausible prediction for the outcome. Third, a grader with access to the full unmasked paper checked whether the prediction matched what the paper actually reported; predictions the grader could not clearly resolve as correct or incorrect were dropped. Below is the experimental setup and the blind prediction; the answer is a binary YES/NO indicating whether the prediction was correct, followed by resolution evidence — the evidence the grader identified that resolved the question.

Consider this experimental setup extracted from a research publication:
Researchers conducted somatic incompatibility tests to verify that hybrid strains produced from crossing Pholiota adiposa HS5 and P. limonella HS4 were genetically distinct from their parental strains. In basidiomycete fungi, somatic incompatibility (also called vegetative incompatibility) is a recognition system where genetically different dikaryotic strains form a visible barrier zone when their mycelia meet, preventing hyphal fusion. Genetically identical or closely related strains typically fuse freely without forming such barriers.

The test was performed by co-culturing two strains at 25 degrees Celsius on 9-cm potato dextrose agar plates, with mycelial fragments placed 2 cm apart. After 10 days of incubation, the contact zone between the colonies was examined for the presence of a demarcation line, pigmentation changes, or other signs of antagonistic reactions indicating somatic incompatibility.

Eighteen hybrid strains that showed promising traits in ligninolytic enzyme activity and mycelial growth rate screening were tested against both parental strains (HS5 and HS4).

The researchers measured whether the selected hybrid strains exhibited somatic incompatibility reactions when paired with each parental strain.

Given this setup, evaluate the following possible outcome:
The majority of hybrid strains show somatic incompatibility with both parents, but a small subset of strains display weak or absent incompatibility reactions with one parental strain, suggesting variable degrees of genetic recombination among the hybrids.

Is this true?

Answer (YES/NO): NO